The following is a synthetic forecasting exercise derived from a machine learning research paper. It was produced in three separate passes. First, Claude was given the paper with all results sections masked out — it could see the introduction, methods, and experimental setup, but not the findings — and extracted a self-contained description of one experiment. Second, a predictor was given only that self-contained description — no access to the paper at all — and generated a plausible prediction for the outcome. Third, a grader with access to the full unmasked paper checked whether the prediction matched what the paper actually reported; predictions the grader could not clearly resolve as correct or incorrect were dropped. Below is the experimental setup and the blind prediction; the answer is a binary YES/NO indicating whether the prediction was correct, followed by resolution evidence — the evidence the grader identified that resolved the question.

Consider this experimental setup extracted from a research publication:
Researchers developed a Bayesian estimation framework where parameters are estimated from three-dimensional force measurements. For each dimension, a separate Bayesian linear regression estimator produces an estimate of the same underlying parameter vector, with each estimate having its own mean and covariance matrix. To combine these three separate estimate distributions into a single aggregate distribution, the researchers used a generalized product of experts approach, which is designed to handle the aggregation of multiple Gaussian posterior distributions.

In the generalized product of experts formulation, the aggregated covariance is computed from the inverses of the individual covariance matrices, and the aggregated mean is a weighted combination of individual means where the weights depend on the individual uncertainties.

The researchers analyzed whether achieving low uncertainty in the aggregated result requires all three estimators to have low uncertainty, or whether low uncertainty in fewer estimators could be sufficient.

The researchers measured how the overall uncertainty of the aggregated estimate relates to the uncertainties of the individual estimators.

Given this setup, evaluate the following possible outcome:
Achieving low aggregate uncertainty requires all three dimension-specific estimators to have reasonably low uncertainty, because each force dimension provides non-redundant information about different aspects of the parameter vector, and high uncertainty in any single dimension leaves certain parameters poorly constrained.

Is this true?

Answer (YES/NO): NO